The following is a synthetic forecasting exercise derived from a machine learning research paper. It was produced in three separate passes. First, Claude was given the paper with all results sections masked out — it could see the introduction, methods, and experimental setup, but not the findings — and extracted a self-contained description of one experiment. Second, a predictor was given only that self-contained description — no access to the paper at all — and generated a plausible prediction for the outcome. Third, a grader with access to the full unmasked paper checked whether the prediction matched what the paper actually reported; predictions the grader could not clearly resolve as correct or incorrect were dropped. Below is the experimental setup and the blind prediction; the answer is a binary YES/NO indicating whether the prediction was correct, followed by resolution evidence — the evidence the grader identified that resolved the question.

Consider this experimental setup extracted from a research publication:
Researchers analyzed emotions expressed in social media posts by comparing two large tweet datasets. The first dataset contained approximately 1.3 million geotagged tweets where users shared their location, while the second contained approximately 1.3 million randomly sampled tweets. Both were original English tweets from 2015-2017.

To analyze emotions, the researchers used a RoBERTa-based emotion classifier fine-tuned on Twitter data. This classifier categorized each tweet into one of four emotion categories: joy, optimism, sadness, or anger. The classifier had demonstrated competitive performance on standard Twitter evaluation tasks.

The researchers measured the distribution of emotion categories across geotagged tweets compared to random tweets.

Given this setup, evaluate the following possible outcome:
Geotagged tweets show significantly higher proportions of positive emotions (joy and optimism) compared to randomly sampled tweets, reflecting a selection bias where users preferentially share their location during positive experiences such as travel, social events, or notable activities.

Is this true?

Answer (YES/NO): YES